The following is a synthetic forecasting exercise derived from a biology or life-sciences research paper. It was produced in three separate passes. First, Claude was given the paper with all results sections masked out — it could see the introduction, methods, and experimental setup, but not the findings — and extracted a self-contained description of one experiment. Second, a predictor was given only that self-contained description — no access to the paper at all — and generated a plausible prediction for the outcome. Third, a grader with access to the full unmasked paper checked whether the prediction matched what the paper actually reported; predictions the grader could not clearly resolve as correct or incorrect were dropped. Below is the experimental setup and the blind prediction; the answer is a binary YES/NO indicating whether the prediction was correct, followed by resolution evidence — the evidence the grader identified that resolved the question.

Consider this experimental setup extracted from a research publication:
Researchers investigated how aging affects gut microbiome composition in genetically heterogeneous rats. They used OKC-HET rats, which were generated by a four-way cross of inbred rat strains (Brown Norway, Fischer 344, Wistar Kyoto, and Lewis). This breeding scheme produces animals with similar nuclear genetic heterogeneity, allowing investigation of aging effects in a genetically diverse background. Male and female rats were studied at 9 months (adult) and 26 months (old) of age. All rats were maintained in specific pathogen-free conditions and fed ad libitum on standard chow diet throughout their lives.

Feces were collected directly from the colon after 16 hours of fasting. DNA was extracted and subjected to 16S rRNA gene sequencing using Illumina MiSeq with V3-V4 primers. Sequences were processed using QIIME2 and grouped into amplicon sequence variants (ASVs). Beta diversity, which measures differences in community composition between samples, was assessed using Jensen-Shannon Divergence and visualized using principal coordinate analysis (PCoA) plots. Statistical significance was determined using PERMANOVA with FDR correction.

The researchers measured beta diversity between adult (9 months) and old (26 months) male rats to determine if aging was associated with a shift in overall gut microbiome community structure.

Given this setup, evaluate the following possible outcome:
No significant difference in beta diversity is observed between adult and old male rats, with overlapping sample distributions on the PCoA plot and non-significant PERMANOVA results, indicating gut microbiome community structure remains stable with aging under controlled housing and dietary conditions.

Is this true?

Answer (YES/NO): NO